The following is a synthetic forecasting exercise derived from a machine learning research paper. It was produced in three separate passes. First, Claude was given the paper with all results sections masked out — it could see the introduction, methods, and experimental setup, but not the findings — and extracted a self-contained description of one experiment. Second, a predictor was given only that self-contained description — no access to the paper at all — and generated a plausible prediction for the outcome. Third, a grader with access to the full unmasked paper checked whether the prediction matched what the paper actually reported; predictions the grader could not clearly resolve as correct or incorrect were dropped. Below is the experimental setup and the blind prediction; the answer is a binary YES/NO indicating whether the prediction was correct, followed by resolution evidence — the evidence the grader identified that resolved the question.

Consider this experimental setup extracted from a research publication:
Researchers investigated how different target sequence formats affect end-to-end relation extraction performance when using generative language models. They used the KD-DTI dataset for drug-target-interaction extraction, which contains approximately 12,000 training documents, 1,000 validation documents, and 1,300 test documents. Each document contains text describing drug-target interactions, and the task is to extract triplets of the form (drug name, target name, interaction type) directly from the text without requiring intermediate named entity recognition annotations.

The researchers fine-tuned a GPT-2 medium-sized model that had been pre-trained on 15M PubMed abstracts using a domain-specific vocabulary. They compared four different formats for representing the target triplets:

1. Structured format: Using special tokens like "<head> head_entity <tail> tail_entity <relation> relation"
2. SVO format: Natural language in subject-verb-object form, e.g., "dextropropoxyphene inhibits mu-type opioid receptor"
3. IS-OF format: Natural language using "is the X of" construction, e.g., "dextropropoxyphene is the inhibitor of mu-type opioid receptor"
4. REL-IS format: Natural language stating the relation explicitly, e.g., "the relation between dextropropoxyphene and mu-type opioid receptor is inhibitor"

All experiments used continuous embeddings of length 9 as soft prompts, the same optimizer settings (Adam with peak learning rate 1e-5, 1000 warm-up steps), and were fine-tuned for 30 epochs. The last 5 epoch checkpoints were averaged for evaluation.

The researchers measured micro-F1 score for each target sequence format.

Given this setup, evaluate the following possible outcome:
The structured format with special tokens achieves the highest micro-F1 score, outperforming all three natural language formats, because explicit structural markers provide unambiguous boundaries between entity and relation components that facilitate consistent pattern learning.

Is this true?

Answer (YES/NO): NO